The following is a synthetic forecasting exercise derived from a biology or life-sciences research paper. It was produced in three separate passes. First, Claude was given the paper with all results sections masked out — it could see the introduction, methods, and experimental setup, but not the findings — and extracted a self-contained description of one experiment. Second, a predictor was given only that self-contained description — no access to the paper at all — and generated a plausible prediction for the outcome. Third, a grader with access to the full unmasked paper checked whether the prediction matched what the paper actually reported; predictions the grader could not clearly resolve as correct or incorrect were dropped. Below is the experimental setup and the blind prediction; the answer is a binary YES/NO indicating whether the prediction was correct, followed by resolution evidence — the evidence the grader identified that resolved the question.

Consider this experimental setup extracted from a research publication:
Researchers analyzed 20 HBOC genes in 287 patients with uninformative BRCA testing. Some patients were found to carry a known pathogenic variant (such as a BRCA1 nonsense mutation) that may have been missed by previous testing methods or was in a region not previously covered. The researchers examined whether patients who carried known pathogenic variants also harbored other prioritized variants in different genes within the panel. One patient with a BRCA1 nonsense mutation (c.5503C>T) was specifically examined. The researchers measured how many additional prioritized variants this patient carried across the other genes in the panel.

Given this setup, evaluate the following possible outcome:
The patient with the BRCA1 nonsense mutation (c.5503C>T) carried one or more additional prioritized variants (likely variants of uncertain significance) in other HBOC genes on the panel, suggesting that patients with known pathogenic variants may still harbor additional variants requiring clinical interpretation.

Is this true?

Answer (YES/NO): YES